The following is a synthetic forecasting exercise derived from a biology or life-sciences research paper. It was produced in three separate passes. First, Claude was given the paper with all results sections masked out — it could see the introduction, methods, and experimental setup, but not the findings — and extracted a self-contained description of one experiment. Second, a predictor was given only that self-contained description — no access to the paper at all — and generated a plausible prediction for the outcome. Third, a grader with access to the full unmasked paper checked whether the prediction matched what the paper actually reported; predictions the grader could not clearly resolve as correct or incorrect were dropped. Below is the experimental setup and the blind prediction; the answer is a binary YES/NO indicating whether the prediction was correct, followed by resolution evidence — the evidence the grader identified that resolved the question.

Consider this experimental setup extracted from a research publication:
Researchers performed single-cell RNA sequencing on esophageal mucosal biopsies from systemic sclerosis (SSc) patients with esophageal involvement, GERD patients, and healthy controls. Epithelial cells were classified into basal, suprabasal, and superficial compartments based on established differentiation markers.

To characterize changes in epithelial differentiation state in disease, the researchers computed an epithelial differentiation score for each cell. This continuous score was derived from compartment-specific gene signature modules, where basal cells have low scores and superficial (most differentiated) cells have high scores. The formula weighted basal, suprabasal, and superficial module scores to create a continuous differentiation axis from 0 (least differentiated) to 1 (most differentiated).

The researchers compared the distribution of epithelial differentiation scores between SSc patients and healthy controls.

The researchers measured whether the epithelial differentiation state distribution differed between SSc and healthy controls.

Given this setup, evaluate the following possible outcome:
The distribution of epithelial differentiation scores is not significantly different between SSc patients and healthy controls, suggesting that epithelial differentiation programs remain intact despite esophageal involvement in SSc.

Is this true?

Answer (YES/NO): NO